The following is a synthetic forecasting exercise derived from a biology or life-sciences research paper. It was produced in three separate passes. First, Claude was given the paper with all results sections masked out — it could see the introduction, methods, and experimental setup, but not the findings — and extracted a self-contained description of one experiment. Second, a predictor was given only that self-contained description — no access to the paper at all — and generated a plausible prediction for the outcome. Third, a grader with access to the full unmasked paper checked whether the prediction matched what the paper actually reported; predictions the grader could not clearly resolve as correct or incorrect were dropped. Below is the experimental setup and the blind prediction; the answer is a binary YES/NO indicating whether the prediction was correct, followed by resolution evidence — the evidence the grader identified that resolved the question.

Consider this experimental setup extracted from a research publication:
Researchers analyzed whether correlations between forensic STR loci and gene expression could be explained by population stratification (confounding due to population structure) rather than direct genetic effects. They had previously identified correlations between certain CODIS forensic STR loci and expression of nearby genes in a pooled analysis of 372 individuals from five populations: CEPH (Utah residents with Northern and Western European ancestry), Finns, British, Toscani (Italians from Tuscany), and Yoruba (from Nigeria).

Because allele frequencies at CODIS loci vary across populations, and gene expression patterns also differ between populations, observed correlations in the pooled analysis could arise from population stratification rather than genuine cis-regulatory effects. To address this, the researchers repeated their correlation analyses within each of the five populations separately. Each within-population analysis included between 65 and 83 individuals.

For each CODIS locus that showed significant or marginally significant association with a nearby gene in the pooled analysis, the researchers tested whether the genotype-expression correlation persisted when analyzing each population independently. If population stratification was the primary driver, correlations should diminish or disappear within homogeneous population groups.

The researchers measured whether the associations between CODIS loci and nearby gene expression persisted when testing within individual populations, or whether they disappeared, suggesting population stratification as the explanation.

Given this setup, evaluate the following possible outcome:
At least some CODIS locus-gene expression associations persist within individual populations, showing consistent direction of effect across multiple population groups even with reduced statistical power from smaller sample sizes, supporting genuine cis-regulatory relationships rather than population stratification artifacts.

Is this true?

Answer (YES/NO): YES